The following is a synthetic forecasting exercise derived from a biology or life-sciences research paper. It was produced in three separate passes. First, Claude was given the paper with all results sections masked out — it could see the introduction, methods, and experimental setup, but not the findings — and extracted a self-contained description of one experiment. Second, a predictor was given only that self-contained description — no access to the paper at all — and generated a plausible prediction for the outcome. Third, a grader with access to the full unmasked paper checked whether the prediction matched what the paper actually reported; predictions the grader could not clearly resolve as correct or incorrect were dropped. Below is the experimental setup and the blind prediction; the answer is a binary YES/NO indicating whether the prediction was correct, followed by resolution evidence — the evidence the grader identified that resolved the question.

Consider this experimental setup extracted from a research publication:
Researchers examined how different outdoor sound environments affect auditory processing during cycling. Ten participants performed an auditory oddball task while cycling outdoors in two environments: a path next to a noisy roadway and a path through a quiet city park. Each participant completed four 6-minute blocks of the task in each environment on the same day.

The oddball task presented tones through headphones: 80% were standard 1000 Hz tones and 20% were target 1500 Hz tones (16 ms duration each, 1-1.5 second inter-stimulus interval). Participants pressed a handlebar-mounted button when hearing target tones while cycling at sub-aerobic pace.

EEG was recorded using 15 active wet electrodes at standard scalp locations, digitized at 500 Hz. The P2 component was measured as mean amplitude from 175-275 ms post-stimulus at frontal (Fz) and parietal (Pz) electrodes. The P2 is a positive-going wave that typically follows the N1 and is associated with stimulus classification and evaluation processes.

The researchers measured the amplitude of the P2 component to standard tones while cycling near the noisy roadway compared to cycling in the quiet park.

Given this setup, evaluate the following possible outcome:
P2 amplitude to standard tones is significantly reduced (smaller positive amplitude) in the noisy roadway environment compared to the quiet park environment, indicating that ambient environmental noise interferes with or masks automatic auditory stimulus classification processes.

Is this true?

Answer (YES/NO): NO